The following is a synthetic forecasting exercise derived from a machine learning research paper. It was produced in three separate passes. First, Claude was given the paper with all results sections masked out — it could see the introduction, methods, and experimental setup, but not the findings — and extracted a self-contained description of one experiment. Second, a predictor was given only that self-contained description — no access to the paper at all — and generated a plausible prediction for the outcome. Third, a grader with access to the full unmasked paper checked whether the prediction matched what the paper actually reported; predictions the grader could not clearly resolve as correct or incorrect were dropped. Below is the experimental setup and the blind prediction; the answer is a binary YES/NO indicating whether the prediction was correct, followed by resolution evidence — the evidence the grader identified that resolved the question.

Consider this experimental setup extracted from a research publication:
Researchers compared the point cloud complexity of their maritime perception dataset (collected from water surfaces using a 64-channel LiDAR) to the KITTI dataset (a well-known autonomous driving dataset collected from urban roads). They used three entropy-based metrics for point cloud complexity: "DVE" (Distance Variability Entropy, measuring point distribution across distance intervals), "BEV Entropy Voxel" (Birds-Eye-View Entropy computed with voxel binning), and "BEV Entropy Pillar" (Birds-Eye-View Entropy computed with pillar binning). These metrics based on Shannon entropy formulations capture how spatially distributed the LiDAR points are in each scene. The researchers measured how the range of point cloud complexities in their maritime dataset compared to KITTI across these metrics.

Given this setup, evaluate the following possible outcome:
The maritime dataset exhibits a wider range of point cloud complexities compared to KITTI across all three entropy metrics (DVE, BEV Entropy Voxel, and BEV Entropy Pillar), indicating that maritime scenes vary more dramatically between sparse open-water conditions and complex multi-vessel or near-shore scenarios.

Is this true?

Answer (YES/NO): YES